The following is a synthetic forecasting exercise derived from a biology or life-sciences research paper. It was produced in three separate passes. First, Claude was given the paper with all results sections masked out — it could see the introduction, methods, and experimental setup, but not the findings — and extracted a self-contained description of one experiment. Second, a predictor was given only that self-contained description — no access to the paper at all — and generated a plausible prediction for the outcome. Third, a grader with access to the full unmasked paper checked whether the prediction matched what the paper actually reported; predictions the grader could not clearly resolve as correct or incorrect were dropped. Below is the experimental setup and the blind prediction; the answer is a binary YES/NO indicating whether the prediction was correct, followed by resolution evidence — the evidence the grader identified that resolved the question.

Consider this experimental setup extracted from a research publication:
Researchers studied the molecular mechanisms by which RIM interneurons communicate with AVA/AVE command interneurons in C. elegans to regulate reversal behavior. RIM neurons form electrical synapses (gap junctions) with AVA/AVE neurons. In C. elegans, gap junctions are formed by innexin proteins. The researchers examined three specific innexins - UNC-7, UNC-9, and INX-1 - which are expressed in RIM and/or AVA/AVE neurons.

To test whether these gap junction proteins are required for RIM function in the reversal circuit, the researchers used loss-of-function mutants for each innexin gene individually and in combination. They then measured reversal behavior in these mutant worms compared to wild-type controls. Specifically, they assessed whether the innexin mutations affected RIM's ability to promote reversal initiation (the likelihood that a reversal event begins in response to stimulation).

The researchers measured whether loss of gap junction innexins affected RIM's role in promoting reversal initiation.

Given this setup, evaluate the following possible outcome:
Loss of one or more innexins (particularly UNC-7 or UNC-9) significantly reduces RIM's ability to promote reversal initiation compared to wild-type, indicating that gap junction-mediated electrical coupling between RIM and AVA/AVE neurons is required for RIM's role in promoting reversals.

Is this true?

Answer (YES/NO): NO